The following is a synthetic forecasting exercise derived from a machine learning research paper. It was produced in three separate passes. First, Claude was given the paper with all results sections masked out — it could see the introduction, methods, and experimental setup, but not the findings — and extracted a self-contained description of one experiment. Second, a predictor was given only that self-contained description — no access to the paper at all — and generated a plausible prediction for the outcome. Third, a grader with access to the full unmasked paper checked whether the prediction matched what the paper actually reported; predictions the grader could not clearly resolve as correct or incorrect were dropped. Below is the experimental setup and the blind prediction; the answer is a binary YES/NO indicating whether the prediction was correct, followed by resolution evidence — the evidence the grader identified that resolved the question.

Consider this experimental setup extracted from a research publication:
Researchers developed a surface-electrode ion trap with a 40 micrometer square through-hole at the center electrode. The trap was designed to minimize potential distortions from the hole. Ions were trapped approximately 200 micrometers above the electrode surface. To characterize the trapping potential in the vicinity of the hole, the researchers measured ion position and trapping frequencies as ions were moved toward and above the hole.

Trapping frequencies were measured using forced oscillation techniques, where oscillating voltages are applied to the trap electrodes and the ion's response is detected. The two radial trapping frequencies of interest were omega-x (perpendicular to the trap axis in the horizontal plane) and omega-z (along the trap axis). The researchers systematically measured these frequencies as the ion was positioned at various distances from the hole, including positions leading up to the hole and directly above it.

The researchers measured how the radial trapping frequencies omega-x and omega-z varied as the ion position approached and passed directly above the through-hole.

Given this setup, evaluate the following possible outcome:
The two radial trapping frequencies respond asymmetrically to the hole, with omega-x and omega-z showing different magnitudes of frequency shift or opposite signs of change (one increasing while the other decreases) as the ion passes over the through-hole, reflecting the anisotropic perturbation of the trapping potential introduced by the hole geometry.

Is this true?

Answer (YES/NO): NO